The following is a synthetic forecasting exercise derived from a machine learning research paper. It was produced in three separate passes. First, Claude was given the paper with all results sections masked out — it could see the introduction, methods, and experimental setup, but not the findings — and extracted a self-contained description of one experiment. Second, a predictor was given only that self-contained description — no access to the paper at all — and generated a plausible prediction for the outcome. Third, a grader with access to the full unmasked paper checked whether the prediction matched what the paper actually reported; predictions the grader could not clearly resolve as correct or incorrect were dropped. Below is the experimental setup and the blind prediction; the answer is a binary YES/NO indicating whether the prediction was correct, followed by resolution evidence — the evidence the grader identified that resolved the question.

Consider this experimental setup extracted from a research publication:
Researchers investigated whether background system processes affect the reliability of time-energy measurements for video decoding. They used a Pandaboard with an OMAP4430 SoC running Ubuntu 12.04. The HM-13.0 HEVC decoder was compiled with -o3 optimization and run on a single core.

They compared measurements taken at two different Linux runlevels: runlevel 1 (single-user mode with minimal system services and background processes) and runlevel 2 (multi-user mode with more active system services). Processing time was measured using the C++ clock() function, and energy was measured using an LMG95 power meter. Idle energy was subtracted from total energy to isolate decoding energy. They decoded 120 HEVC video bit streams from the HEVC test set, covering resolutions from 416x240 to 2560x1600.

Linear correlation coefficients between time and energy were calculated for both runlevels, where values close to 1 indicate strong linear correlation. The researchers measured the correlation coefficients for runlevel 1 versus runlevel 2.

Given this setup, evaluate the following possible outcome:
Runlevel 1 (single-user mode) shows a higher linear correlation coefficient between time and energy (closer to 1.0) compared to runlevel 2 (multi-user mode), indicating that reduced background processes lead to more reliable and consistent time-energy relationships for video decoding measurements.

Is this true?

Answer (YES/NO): NO